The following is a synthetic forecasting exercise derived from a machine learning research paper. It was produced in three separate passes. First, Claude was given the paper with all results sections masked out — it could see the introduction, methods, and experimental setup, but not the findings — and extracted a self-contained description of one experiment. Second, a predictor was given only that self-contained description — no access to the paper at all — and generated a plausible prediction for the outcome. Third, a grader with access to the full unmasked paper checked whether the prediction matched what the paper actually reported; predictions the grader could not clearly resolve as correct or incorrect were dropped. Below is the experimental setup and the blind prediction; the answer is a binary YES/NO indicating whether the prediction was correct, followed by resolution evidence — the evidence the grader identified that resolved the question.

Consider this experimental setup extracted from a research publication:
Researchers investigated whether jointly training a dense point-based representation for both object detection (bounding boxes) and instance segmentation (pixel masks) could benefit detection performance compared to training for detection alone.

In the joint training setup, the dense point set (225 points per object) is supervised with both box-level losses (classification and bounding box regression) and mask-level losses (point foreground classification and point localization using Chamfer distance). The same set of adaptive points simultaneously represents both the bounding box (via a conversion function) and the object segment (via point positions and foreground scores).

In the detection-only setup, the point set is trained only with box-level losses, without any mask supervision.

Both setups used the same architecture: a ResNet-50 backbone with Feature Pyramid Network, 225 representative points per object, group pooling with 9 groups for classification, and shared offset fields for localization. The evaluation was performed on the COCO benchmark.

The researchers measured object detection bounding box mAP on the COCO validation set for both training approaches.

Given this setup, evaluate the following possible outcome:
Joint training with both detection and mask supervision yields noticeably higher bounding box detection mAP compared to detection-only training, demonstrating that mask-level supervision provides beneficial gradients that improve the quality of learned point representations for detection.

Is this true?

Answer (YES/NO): YES